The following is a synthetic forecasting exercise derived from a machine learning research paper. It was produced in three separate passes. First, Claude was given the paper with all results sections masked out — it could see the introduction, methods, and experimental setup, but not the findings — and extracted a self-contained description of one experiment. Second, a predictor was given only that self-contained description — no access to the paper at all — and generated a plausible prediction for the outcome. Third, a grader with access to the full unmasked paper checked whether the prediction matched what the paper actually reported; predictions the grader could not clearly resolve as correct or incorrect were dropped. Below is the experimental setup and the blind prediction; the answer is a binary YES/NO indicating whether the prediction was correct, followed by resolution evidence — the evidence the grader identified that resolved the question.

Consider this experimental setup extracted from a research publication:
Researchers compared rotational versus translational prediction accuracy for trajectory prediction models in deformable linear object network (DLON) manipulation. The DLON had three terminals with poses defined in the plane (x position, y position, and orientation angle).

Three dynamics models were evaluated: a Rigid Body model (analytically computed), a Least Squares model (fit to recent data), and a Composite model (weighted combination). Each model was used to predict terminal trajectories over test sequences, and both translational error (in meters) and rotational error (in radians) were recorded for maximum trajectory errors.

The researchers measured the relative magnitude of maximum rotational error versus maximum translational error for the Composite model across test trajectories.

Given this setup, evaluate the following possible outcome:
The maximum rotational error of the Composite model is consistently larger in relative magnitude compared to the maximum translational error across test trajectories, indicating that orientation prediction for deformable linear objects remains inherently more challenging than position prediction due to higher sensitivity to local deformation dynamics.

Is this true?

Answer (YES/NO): YES